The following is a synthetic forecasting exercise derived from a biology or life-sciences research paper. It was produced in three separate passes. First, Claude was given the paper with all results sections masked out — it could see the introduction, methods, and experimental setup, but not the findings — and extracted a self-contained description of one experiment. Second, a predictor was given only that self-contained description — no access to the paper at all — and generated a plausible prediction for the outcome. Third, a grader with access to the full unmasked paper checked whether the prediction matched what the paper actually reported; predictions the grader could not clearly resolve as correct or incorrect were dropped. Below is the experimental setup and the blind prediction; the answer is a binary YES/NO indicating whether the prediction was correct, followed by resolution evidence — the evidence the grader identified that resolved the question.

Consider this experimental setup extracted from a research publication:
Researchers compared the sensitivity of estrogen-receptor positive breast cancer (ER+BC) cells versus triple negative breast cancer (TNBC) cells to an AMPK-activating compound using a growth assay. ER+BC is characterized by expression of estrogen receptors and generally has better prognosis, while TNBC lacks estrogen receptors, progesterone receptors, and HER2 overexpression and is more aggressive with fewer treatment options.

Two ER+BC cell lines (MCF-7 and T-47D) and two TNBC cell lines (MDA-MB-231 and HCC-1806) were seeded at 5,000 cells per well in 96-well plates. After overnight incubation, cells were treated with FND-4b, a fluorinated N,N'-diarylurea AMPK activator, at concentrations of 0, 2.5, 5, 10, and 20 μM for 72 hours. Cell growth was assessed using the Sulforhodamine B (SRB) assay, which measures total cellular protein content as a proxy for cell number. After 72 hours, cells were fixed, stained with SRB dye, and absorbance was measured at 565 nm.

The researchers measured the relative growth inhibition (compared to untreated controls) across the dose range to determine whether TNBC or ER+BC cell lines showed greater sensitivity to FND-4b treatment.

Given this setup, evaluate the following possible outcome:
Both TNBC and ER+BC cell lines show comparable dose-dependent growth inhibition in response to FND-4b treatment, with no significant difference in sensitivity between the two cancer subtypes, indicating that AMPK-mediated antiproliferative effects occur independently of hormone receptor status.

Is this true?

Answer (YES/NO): NO